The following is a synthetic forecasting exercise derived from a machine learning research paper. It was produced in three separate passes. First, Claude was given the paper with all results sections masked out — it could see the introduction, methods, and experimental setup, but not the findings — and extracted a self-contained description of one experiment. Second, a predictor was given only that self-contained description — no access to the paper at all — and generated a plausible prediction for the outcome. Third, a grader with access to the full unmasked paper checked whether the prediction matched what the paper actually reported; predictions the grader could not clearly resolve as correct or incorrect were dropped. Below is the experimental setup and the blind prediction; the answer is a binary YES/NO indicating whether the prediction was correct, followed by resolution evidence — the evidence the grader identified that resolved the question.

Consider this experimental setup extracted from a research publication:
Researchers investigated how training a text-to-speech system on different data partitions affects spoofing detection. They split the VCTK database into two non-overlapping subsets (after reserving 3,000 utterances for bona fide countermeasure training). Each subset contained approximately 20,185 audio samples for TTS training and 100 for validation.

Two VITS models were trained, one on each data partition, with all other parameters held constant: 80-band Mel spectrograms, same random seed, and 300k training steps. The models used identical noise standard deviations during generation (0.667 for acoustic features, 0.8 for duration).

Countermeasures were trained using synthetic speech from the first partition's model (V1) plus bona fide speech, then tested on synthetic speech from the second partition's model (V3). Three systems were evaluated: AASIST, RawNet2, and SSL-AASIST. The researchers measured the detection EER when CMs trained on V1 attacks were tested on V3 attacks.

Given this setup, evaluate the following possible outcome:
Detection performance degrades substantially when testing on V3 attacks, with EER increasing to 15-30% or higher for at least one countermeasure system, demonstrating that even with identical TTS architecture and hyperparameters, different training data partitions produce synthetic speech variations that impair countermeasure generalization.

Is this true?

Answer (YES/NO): NO